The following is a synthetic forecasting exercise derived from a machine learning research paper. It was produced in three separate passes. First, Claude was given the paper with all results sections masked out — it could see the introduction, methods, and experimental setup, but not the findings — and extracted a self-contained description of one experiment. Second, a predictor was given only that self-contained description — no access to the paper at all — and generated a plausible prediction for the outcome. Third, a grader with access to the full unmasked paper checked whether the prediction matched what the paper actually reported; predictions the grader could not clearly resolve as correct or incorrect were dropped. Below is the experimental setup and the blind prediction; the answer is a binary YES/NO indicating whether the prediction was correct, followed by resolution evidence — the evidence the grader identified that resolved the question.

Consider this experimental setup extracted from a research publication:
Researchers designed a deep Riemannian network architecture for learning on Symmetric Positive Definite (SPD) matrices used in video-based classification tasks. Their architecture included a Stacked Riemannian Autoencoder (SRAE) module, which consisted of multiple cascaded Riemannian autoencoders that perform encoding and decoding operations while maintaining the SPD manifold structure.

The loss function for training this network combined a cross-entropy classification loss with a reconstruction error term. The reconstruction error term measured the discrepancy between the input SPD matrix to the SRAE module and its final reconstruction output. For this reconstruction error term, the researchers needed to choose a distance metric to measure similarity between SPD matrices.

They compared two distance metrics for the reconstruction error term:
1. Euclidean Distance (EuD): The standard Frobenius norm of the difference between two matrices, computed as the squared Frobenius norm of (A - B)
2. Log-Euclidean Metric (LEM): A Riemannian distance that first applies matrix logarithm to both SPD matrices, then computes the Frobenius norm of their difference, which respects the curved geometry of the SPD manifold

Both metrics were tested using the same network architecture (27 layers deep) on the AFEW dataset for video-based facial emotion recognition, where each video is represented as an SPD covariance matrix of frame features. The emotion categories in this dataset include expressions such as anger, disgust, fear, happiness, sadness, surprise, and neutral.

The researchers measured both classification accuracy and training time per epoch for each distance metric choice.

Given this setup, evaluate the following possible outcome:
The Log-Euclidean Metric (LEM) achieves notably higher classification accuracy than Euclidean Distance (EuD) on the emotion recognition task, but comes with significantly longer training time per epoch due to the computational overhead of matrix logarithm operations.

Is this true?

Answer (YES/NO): NO